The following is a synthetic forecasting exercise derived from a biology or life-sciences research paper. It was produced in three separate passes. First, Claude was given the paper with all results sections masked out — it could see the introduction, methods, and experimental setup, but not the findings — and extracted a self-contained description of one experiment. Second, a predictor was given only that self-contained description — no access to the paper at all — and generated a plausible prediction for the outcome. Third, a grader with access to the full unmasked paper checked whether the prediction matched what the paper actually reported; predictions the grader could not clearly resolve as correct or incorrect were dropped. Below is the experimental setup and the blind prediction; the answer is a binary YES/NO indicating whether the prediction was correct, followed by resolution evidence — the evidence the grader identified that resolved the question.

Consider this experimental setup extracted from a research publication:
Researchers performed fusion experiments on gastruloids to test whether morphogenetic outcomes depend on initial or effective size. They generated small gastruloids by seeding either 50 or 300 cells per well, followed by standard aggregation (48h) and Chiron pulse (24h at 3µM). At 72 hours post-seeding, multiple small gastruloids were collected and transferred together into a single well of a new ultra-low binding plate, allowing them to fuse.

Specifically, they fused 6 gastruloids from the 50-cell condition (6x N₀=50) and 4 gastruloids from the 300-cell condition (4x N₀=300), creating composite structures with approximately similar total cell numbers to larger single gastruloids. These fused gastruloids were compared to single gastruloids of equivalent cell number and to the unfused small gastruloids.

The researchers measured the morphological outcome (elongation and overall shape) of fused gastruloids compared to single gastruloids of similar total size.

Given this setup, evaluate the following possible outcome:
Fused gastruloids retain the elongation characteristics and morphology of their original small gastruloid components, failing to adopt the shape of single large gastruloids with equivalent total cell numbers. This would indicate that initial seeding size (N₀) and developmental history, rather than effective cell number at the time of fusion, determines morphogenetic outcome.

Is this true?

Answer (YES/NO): NO